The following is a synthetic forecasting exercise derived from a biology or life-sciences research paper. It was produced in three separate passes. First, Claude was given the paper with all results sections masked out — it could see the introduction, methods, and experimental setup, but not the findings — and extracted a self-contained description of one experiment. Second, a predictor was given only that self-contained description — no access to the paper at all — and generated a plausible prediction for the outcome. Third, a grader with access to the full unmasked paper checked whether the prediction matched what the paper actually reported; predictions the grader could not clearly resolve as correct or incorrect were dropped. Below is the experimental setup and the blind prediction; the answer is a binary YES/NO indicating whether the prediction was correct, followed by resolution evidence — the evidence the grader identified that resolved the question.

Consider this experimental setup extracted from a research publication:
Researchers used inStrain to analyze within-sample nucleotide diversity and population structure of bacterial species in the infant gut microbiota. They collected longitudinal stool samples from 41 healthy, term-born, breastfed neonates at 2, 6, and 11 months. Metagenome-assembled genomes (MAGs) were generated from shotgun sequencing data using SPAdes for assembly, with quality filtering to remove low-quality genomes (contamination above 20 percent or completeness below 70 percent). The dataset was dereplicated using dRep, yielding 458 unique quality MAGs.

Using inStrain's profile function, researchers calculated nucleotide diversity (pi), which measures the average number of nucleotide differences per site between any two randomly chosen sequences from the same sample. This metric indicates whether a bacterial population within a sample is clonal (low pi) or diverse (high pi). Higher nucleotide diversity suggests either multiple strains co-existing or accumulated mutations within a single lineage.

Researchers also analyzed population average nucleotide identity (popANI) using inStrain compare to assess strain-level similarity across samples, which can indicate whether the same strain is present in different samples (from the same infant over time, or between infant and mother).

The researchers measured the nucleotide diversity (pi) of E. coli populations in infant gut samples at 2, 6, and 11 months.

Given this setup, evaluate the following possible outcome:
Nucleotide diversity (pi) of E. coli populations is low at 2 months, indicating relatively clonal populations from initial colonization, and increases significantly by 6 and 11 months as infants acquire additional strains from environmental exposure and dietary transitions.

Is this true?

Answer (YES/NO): NO